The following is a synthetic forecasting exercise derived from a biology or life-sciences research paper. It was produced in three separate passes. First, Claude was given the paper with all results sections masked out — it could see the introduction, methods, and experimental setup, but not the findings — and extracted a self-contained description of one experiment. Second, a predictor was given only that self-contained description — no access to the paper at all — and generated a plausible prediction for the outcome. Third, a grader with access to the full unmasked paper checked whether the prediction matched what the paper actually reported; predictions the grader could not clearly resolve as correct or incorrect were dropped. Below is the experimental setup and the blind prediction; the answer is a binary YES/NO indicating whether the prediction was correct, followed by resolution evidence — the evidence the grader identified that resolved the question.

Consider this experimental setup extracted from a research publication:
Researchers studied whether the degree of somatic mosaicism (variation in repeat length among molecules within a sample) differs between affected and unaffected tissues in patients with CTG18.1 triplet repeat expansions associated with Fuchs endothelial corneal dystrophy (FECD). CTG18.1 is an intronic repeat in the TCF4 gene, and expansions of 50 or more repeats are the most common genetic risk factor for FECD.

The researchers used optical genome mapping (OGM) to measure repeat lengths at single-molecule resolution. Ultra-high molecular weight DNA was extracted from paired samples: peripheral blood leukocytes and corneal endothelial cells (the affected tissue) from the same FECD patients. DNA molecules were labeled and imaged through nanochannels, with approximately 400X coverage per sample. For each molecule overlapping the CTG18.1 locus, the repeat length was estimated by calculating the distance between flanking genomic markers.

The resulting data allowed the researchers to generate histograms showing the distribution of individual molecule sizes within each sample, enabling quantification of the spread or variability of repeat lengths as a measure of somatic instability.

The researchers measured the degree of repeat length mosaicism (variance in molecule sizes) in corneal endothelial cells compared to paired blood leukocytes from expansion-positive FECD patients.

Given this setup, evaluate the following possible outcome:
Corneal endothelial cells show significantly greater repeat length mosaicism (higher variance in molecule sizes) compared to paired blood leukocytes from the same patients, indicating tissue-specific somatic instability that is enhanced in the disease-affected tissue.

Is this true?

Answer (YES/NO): YES